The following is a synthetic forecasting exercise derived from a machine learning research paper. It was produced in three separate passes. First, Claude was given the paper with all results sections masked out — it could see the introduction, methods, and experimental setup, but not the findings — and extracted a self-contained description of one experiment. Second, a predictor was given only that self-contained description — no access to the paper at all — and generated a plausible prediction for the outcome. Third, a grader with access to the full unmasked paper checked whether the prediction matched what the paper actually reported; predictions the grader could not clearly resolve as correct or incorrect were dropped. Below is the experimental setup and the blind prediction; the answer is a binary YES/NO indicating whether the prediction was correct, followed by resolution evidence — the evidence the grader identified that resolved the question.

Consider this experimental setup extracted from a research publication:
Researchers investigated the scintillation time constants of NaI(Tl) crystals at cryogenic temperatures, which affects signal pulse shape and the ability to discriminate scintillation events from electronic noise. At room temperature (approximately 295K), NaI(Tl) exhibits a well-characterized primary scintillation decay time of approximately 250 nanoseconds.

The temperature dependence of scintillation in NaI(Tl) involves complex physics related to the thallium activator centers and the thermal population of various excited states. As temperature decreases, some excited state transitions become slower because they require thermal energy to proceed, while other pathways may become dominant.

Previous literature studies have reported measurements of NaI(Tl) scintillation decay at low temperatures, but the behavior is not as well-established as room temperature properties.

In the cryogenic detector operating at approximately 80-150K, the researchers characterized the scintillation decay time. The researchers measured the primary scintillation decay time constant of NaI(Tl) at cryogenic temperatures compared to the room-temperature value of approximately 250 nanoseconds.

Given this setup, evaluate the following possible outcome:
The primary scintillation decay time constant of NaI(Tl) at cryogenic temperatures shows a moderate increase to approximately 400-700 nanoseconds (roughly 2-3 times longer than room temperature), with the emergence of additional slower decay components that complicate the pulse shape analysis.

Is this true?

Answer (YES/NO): NO